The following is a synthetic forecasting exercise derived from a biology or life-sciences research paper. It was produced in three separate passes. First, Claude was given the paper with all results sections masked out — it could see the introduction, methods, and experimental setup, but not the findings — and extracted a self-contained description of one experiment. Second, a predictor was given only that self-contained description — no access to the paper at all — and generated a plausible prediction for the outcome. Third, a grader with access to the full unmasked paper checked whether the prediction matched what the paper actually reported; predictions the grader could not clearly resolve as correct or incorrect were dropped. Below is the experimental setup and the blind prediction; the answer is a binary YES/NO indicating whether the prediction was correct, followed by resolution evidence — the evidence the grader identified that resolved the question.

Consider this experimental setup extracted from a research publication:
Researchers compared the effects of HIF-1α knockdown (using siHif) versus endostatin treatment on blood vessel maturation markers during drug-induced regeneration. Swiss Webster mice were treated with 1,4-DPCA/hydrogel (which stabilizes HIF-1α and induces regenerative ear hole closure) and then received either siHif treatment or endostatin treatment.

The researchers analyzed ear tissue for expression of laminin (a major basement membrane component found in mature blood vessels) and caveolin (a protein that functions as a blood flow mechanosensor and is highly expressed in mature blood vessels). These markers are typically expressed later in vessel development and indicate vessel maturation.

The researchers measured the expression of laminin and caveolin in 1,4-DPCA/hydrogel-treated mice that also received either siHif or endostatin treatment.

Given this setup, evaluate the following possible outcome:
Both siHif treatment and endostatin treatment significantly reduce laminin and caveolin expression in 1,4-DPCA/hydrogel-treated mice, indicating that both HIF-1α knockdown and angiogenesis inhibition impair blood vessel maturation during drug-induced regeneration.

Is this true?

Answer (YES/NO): NO